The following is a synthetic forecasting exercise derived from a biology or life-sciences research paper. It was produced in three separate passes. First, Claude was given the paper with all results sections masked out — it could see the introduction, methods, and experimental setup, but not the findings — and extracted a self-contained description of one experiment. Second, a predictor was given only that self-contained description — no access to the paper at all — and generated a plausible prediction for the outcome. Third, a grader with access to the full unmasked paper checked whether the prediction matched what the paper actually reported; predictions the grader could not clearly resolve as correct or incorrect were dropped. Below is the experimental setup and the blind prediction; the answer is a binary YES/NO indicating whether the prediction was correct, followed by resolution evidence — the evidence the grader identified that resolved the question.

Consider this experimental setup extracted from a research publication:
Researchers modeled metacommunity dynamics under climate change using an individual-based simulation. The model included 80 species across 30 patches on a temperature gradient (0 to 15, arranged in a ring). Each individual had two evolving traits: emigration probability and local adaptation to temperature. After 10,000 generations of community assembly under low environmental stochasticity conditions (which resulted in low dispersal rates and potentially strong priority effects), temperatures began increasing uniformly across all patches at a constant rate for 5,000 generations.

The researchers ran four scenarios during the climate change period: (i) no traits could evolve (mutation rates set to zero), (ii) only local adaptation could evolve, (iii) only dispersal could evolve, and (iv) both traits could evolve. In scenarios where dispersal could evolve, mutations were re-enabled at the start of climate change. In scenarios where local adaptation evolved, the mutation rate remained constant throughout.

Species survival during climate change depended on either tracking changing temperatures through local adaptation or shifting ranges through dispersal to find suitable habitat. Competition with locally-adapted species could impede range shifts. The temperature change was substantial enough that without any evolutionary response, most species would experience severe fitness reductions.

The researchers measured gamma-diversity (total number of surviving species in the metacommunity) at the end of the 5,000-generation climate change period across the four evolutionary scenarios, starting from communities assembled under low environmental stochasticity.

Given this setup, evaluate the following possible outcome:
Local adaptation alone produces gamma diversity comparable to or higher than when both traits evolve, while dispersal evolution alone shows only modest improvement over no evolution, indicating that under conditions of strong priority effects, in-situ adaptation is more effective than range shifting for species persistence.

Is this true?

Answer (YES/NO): YES